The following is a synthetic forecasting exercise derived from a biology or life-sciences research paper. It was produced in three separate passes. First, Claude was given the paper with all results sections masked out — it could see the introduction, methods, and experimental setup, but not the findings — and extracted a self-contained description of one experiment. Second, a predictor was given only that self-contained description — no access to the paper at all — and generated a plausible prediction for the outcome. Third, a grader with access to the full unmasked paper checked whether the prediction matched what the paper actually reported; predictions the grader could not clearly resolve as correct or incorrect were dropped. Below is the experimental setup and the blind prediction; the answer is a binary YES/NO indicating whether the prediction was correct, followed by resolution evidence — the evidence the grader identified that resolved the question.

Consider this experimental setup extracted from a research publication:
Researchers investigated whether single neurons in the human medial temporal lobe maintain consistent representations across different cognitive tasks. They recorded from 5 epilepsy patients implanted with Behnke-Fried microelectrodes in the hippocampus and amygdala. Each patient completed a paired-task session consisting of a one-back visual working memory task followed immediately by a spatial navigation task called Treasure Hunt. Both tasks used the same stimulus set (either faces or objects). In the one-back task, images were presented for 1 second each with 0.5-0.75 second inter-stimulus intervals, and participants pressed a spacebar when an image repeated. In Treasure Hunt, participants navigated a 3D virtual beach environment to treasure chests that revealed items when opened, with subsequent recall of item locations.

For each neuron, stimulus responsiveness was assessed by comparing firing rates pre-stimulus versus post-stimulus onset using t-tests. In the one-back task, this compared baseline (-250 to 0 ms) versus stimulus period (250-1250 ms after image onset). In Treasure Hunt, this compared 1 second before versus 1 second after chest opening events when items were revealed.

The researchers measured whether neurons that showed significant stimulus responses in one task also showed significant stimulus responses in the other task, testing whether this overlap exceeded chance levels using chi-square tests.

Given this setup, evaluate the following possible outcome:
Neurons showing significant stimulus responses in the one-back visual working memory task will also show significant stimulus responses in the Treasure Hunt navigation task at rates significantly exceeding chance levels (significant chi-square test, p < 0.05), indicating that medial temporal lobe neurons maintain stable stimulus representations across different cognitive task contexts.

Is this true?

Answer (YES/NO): YES